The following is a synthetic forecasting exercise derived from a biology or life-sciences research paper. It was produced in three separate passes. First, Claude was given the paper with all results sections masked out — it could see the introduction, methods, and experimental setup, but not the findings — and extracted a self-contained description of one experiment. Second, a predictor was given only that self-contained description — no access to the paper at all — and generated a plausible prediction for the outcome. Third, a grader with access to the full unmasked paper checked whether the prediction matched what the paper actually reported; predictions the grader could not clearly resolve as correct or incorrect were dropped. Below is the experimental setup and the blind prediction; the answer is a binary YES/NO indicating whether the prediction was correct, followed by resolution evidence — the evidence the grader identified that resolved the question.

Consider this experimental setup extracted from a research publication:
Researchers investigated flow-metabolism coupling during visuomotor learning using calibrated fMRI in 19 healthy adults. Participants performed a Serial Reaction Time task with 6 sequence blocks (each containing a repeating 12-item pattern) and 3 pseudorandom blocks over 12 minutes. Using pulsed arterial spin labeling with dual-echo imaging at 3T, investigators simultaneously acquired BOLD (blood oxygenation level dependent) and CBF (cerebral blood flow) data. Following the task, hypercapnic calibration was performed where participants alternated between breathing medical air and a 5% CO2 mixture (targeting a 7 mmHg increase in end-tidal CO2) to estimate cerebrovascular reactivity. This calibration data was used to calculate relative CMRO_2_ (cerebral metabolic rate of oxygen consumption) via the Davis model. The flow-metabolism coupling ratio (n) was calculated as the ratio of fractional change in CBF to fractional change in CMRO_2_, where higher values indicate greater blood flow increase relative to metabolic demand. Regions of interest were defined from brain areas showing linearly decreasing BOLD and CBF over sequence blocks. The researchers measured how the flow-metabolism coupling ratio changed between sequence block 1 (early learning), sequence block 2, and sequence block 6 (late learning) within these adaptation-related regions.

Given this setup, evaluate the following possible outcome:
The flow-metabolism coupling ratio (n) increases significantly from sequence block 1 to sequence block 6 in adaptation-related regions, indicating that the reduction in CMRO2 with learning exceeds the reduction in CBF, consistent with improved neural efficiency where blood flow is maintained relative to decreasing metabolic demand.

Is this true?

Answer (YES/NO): NO